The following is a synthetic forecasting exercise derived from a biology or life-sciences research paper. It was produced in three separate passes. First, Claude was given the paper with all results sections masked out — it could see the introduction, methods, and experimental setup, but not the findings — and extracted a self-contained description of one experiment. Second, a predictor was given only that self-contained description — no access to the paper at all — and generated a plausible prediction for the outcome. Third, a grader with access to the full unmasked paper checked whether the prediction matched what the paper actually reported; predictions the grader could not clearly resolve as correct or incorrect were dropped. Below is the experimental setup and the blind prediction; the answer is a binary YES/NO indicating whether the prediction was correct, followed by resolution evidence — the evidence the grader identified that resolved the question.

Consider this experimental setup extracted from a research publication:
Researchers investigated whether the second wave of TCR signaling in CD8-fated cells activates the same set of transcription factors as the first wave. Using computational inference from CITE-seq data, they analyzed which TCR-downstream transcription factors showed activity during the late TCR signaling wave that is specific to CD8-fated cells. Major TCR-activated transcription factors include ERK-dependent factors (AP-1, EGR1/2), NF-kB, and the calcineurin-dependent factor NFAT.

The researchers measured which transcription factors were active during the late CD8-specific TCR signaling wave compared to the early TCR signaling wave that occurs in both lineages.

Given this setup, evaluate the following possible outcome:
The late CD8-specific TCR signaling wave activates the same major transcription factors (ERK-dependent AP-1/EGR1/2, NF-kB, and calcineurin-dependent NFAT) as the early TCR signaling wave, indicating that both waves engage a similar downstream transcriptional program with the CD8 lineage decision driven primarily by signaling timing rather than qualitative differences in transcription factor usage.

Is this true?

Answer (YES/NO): NO